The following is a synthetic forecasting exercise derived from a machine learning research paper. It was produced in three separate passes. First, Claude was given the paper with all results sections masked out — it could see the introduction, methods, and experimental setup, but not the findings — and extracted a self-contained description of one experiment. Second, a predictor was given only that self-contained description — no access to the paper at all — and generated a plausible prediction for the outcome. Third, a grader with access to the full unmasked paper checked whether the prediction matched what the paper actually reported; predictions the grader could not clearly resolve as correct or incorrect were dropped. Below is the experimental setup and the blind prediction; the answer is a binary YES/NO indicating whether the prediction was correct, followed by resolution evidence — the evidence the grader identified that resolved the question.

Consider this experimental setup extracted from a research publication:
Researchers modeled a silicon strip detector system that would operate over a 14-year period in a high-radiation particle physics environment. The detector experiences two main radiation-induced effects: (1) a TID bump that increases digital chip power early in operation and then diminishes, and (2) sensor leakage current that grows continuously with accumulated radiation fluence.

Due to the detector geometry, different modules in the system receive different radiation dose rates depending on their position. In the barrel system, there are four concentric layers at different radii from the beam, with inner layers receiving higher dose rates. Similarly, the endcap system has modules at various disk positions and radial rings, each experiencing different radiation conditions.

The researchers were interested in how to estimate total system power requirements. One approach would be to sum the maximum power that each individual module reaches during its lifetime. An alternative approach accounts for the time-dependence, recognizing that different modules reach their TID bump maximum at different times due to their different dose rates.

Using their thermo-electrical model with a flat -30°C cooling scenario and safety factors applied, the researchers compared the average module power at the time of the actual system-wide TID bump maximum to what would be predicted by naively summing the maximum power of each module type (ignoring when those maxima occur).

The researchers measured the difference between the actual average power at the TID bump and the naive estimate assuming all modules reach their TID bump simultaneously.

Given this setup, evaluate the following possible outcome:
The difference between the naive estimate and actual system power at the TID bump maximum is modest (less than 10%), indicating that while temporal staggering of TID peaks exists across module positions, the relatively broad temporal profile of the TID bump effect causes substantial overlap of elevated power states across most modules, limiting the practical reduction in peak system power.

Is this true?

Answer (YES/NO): YES